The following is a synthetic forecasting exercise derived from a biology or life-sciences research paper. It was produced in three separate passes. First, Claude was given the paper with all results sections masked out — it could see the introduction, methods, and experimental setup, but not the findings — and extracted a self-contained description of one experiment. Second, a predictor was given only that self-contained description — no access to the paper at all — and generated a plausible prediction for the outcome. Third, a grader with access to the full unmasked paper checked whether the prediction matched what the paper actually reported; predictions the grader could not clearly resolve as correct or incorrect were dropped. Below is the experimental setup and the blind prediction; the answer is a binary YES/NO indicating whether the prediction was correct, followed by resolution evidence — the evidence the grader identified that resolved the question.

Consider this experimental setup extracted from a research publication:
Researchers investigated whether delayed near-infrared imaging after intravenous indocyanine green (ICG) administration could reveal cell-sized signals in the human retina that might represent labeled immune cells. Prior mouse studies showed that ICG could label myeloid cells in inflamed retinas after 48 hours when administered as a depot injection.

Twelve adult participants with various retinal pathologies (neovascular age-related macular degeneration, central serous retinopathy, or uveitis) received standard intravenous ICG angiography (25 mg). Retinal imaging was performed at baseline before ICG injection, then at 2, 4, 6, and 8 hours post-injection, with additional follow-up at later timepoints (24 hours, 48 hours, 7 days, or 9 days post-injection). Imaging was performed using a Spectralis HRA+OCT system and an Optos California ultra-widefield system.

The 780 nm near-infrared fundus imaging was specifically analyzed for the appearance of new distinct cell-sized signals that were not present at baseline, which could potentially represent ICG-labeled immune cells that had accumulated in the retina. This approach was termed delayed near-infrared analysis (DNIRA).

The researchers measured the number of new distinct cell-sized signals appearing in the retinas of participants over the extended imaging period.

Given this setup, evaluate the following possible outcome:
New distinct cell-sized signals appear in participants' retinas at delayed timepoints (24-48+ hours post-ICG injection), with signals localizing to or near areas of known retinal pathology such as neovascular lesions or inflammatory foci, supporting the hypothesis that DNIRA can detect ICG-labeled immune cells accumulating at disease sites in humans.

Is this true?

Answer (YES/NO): NO